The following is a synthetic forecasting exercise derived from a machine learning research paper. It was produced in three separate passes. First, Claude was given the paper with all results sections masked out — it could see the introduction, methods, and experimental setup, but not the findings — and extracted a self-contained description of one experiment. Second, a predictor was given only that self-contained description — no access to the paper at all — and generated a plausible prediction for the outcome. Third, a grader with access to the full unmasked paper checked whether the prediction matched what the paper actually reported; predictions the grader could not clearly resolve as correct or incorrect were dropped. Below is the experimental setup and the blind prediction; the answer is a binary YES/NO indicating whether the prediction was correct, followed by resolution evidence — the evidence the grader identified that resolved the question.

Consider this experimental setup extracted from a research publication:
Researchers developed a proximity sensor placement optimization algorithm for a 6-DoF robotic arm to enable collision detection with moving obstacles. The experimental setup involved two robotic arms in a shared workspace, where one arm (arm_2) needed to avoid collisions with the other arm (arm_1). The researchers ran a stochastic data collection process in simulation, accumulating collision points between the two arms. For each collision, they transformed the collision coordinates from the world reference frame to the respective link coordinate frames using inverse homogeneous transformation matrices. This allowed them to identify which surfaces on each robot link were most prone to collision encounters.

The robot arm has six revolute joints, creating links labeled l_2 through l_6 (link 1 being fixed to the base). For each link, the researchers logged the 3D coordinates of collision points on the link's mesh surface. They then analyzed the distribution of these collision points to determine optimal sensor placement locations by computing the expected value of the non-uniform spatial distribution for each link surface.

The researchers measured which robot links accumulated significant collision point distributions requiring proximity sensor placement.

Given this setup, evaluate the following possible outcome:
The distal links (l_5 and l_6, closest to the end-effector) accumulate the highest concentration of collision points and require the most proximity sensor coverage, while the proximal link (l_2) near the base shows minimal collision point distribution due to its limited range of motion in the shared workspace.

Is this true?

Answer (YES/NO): NO